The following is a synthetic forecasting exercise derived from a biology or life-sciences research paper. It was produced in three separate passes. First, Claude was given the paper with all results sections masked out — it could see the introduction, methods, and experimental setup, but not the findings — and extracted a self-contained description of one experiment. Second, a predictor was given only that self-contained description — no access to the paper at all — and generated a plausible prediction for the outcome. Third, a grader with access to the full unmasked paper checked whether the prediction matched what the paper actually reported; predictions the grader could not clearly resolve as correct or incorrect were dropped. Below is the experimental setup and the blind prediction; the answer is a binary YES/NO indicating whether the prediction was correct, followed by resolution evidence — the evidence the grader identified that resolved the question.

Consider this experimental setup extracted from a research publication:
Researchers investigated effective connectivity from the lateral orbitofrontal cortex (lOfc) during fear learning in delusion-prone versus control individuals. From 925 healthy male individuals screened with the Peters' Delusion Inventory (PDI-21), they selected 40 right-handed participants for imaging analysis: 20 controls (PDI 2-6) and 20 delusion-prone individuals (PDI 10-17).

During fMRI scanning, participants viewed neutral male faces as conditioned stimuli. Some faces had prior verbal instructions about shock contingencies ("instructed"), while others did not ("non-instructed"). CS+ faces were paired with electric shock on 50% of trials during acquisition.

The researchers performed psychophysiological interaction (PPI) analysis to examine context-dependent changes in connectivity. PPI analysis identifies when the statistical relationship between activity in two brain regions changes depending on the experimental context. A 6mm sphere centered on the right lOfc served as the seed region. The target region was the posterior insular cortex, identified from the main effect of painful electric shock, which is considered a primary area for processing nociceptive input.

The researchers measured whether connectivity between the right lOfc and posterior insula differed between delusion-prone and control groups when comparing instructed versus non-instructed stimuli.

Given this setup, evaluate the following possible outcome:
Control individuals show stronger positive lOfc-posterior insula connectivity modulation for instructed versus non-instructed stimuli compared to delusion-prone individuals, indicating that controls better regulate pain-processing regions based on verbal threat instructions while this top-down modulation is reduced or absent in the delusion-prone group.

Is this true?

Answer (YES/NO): NO